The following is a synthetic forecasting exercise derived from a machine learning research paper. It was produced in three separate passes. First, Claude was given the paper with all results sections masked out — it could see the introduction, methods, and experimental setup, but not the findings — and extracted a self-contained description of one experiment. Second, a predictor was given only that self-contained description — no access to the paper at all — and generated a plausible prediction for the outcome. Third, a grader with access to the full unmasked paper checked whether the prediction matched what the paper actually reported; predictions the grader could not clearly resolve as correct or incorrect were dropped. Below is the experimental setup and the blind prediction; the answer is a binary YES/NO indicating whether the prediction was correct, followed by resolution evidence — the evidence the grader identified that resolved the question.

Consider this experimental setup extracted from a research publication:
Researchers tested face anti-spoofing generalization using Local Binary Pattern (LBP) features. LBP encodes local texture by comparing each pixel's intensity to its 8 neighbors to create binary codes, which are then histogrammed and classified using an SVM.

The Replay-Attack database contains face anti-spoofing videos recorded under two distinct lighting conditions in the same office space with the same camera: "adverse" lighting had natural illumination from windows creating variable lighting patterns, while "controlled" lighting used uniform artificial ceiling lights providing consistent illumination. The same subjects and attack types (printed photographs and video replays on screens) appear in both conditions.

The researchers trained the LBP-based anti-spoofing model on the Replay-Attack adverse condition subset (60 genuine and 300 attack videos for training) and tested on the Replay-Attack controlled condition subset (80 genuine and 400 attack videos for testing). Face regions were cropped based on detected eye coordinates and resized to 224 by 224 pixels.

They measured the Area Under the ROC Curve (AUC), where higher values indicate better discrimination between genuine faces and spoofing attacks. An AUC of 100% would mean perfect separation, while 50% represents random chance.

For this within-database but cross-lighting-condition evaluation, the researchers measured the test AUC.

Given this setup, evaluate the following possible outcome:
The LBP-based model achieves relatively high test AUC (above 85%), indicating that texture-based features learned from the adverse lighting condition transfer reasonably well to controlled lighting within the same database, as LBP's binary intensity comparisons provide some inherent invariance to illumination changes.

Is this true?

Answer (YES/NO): NO